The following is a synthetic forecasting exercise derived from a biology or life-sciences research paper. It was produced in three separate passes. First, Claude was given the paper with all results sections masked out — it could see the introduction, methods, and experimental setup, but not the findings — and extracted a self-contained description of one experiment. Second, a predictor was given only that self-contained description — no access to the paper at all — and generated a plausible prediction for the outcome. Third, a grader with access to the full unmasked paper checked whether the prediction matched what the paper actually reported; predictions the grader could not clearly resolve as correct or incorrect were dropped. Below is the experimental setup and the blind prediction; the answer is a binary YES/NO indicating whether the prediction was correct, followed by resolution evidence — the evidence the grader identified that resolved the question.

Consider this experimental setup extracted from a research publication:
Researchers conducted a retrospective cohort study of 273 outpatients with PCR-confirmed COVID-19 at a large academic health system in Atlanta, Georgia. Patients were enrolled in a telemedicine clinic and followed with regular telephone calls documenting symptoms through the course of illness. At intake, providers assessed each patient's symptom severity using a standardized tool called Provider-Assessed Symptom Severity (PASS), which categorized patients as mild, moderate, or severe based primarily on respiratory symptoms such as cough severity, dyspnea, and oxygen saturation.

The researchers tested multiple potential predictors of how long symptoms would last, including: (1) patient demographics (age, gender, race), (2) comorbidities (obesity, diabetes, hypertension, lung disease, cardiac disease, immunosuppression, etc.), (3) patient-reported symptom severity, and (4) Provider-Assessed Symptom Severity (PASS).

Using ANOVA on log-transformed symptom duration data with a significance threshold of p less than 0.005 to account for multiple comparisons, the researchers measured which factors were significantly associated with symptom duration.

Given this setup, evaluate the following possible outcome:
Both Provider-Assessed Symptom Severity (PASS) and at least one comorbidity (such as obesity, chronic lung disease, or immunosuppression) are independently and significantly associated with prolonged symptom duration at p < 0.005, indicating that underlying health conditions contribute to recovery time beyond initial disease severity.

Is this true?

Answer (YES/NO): NO